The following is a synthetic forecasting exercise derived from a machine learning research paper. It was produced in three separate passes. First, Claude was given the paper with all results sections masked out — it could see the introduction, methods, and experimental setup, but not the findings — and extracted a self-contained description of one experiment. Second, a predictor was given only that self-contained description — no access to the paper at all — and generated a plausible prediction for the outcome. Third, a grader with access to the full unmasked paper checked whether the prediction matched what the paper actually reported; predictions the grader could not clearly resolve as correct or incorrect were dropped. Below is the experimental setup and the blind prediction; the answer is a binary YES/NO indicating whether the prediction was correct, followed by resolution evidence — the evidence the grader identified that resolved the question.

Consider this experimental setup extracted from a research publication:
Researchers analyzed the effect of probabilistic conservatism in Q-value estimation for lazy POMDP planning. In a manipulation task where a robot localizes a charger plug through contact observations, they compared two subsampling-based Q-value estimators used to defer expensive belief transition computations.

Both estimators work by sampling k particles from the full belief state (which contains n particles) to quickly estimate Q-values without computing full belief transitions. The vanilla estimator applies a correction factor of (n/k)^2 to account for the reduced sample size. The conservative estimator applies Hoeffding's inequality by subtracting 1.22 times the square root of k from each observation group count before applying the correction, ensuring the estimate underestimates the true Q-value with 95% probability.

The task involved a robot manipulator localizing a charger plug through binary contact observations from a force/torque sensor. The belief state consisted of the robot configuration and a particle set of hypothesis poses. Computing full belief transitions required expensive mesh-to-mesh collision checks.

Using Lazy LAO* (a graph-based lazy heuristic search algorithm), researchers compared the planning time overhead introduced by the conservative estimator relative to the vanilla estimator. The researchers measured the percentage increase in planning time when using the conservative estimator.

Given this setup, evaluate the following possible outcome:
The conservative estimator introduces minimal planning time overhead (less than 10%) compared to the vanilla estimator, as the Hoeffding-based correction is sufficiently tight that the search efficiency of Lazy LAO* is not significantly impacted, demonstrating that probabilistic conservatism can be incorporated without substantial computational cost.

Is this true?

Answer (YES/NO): NO